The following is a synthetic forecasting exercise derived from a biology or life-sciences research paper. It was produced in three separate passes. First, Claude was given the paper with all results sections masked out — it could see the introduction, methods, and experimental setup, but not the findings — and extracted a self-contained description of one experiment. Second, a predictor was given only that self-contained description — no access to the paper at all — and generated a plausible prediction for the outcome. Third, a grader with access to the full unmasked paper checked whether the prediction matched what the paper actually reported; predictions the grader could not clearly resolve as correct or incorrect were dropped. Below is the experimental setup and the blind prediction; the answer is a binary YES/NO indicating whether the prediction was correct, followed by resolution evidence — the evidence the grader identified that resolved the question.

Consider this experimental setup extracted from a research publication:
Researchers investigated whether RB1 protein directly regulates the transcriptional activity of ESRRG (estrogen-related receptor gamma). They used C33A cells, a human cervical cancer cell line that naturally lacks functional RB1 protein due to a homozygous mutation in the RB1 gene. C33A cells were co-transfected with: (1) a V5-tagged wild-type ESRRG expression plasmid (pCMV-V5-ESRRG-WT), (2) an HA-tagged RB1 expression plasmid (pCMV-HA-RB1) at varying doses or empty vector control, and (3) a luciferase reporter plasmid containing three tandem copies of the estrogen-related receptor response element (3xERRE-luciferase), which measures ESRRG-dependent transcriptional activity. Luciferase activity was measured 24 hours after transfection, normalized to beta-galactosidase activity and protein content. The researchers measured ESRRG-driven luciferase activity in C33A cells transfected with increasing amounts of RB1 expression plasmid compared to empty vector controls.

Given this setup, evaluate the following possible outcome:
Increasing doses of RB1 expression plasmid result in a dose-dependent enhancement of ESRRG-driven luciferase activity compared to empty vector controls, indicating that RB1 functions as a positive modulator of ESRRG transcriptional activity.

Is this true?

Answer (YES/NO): NO